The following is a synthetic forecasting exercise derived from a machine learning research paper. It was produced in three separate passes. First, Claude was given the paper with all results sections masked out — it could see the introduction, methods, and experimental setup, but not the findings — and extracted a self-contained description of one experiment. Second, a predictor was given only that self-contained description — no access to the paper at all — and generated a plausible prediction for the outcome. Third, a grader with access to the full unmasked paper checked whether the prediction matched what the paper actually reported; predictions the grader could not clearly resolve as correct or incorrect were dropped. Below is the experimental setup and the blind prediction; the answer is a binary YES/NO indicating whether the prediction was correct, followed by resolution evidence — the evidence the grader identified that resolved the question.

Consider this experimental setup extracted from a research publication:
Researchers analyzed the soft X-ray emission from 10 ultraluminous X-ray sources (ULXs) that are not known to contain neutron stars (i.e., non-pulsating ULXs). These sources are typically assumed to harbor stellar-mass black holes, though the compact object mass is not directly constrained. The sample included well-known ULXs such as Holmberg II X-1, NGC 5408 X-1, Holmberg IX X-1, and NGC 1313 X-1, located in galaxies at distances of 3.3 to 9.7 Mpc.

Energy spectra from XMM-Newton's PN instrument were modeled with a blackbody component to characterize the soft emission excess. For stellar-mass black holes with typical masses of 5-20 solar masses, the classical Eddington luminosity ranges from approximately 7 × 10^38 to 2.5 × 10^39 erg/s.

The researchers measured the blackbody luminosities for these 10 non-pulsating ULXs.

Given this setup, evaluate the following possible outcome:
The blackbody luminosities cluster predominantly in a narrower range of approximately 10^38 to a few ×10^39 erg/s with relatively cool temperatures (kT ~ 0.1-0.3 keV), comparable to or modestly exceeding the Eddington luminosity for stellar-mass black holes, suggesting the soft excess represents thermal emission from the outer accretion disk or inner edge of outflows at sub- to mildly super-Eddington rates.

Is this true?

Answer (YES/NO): NO